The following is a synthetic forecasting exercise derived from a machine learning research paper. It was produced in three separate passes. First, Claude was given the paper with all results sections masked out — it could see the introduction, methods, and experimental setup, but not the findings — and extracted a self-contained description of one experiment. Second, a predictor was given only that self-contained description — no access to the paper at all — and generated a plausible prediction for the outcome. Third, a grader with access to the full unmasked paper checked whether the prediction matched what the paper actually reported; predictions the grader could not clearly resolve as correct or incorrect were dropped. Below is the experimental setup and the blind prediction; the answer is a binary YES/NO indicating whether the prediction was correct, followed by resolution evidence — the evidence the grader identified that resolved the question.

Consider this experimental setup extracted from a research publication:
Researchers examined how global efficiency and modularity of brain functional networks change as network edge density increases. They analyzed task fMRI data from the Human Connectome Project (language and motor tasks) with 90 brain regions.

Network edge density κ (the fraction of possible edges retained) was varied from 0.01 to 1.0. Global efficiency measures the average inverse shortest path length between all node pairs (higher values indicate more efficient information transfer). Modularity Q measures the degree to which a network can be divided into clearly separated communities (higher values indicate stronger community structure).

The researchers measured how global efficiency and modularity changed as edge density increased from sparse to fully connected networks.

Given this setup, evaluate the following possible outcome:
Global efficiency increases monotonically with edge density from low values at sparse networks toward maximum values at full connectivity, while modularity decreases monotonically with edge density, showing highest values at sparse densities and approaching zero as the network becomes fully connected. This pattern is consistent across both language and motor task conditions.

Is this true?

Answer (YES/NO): YES